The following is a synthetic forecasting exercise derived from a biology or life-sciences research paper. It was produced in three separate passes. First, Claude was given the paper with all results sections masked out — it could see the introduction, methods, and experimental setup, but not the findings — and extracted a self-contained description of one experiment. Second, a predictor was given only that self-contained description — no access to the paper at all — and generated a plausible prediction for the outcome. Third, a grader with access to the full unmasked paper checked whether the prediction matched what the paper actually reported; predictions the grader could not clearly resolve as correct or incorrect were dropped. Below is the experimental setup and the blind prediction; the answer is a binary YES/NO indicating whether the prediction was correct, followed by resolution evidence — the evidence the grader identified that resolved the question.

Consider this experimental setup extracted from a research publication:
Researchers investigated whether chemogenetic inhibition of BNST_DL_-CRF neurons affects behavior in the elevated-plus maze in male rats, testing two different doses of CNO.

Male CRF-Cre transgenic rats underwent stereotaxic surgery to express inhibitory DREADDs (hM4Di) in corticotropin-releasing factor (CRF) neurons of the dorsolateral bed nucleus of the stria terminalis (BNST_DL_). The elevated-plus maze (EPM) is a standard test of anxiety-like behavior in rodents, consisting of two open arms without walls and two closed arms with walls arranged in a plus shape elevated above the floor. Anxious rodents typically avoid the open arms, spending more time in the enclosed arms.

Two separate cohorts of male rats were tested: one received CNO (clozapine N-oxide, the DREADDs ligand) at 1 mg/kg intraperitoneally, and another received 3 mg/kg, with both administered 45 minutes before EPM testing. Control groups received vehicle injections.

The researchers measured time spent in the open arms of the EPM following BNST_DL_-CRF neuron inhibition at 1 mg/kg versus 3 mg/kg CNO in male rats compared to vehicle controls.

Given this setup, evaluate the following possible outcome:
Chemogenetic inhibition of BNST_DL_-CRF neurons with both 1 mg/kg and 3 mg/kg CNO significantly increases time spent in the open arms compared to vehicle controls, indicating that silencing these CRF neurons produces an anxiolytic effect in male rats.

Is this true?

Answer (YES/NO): NO